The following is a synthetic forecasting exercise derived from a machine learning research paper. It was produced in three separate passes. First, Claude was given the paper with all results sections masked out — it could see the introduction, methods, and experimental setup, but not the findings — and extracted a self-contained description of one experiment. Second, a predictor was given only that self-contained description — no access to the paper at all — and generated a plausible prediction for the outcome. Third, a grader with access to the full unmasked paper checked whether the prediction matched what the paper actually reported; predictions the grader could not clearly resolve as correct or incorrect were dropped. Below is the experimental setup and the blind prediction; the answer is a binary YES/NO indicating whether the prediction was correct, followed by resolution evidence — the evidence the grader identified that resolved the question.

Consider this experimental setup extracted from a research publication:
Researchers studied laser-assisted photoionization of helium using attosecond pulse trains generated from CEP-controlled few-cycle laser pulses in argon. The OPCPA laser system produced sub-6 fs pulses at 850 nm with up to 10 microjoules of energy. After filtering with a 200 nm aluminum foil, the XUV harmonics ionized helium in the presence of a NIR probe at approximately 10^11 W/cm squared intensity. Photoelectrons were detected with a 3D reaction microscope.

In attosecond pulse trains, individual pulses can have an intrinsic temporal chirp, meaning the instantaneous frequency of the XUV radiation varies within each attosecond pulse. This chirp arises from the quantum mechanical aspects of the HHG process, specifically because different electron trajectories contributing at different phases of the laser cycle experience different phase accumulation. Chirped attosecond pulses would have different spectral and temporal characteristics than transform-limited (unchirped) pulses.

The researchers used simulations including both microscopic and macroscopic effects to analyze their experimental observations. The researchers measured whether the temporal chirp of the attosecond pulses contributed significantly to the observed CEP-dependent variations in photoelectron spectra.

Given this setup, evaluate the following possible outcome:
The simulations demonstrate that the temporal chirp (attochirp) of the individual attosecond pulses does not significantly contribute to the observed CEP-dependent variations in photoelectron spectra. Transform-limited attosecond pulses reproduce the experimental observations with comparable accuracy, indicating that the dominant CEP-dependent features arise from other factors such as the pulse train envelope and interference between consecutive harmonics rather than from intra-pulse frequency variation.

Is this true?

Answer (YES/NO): NO